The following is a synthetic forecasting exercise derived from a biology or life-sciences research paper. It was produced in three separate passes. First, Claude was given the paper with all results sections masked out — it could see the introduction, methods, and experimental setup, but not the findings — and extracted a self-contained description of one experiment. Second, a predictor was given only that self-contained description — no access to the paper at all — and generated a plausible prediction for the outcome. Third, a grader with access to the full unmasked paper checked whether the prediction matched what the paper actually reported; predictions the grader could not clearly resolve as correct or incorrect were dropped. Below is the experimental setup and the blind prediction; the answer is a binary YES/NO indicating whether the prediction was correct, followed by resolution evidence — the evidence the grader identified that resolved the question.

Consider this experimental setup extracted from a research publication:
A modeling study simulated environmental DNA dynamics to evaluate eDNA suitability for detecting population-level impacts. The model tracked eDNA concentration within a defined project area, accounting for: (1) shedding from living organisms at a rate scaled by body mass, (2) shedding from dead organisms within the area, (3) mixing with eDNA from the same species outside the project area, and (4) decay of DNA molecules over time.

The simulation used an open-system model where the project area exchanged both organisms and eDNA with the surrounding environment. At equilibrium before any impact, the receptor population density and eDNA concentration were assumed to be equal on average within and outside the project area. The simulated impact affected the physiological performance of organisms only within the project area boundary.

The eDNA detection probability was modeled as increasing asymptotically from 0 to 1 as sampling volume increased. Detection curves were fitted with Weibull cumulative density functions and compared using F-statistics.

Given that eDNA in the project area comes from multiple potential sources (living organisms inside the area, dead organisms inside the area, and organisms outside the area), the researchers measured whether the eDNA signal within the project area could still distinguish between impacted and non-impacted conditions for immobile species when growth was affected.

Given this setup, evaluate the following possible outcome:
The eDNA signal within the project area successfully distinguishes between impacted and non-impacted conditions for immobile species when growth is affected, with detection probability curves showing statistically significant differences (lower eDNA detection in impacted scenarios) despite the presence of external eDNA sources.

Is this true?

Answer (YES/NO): YES